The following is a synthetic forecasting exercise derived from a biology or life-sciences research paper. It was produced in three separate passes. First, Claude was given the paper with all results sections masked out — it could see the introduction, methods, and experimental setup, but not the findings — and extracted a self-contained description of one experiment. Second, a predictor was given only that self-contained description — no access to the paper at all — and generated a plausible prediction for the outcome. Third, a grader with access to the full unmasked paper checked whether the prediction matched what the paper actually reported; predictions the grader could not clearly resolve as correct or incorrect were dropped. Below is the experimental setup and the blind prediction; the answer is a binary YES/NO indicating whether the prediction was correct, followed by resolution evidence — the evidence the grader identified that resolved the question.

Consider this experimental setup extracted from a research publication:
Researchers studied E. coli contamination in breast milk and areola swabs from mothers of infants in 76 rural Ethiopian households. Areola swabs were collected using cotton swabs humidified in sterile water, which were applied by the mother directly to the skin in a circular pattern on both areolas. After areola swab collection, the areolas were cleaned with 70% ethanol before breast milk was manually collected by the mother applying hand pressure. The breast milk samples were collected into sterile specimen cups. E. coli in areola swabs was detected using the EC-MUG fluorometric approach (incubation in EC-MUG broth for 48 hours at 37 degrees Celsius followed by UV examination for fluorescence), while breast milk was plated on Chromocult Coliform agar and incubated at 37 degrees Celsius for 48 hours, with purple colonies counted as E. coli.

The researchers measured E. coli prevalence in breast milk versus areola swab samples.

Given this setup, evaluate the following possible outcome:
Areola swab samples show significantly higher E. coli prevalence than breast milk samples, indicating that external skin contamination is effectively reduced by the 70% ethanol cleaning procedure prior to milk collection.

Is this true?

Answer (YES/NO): NO